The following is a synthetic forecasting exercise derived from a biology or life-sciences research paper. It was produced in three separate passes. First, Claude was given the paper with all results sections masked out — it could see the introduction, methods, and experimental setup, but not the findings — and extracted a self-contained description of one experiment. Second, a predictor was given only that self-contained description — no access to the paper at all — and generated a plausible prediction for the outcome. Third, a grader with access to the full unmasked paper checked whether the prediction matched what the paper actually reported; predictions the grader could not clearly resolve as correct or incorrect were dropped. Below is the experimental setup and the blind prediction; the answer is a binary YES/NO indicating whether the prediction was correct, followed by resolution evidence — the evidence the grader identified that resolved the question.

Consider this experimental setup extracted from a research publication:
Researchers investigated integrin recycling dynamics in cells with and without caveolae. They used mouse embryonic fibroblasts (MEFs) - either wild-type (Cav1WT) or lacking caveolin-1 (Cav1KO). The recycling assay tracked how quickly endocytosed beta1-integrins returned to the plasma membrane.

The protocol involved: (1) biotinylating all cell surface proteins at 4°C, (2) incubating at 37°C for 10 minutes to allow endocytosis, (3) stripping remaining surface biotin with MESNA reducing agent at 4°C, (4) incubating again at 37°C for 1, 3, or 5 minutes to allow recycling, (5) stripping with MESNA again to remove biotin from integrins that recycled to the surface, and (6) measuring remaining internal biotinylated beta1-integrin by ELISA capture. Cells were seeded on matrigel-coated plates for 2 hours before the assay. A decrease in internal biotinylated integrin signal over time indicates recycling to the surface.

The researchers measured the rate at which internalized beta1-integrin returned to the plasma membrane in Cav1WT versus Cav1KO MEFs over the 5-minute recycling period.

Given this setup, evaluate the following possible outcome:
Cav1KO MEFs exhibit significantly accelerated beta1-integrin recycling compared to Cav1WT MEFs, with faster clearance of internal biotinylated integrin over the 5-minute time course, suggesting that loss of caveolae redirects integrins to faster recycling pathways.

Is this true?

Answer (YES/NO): YES